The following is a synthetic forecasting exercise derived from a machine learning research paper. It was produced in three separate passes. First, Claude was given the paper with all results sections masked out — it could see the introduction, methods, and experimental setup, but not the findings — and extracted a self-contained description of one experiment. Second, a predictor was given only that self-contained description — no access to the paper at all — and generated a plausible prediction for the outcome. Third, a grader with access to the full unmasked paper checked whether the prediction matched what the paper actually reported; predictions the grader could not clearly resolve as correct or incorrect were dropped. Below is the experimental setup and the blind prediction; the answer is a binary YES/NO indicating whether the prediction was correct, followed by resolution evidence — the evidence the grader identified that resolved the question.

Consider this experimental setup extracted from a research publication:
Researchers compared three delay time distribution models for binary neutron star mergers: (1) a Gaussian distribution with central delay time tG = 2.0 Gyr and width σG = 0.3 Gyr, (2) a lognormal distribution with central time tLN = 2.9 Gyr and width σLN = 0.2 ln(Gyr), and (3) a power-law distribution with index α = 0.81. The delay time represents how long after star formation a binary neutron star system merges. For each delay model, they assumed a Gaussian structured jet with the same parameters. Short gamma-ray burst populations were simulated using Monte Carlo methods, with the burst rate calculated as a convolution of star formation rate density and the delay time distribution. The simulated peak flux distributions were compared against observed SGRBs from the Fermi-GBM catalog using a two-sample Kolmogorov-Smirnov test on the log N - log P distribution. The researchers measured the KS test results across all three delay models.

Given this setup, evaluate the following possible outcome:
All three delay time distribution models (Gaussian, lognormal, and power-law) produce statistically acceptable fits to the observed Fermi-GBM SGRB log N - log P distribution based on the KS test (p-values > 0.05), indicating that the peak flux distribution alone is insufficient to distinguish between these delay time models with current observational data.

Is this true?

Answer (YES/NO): YES